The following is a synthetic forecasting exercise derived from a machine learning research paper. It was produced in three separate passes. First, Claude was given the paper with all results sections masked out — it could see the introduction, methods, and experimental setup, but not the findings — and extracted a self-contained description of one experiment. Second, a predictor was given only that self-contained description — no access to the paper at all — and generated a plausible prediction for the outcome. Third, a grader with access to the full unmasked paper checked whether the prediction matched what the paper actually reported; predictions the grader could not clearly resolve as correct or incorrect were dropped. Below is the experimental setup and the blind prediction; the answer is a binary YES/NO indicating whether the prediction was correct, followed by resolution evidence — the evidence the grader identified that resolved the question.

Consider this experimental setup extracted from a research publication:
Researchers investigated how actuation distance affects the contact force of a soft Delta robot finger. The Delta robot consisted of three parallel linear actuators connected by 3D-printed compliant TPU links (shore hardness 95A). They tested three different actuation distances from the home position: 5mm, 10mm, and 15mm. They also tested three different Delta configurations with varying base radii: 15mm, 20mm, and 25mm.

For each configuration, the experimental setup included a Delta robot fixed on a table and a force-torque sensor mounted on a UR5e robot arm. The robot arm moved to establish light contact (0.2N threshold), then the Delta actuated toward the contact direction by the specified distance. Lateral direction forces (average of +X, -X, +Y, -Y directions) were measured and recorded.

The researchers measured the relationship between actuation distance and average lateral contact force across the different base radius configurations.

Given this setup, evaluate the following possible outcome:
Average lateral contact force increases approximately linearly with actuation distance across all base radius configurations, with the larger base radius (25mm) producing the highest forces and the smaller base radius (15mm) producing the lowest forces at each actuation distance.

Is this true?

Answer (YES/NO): YES